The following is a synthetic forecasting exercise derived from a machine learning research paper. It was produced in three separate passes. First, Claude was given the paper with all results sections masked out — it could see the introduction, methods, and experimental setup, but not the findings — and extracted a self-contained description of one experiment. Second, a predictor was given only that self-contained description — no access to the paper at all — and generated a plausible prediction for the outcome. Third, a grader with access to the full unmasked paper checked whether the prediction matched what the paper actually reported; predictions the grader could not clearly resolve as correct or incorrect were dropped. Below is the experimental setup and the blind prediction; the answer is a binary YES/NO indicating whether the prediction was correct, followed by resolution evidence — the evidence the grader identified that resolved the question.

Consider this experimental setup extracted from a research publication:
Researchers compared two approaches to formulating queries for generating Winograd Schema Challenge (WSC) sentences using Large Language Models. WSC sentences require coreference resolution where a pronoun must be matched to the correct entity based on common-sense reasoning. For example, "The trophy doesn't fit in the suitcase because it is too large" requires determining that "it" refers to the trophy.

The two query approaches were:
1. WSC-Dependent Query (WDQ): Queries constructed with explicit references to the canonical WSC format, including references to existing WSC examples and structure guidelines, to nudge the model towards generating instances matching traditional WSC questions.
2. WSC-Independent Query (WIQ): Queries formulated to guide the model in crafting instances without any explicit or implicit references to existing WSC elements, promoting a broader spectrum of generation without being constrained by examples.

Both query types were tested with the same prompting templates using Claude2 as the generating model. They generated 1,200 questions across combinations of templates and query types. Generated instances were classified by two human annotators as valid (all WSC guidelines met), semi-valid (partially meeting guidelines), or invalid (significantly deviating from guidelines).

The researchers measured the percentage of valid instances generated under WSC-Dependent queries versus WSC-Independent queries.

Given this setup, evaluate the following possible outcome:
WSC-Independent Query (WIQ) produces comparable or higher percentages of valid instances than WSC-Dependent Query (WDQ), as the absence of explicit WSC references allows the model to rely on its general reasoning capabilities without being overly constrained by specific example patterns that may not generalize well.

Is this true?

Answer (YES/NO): YES